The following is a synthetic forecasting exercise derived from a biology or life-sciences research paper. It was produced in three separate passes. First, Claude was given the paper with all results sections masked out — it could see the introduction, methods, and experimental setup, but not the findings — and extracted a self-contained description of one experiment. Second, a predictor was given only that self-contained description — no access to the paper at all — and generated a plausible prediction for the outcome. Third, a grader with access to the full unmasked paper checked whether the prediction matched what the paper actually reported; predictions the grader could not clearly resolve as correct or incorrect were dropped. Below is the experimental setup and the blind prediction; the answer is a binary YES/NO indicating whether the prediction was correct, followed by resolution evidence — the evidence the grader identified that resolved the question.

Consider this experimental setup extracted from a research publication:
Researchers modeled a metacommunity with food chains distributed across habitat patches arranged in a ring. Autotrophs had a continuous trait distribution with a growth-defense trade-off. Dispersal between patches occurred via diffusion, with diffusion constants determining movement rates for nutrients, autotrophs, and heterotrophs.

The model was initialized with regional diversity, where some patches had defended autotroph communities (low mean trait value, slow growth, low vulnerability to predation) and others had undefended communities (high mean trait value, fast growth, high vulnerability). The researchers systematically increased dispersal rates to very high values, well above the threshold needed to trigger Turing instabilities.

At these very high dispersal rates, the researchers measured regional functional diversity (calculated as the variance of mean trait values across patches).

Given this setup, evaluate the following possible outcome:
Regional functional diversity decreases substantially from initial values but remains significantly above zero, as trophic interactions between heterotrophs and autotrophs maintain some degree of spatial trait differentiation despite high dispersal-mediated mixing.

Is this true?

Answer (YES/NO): NO